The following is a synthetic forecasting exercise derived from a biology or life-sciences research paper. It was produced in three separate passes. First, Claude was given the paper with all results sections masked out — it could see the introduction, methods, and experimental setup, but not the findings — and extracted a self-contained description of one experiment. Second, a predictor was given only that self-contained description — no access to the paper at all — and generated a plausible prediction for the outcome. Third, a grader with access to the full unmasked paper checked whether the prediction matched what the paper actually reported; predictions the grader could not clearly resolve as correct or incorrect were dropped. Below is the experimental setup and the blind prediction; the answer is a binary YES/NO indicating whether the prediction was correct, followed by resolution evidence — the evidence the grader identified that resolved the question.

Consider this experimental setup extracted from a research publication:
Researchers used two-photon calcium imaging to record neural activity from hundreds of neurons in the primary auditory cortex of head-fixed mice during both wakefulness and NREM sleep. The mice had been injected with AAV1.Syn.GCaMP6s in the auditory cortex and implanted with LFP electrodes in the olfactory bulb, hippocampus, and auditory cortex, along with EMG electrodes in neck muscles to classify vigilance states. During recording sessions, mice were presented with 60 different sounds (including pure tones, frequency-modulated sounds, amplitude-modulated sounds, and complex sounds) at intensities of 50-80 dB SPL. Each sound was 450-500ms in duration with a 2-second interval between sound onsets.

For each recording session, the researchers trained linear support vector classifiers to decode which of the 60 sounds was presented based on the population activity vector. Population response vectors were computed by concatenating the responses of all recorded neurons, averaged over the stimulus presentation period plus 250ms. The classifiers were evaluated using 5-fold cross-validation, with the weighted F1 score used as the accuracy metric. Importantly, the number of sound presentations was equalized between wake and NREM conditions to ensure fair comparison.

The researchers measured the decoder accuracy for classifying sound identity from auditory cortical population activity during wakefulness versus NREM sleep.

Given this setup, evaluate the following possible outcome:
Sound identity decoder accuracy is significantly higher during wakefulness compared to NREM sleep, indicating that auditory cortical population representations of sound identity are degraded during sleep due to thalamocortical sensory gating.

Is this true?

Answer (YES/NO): NO